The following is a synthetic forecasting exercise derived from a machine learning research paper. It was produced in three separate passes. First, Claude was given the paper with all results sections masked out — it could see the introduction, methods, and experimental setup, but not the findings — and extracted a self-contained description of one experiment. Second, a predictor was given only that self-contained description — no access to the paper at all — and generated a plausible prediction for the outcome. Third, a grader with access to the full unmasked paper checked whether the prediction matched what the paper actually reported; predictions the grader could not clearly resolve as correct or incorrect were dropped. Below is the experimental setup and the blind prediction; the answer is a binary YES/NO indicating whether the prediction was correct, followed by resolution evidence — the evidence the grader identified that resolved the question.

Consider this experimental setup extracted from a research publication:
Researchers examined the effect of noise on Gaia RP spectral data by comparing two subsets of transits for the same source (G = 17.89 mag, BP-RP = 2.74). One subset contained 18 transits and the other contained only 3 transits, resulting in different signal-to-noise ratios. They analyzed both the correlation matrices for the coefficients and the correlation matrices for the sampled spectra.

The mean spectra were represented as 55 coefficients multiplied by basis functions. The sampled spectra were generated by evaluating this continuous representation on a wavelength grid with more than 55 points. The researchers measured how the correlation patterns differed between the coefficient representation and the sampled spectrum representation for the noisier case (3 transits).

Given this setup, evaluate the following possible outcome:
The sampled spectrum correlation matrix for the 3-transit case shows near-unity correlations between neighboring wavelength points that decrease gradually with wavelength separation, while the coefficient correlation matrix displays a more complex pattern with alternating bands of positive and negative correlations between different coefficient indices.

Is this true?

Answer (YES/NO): NO